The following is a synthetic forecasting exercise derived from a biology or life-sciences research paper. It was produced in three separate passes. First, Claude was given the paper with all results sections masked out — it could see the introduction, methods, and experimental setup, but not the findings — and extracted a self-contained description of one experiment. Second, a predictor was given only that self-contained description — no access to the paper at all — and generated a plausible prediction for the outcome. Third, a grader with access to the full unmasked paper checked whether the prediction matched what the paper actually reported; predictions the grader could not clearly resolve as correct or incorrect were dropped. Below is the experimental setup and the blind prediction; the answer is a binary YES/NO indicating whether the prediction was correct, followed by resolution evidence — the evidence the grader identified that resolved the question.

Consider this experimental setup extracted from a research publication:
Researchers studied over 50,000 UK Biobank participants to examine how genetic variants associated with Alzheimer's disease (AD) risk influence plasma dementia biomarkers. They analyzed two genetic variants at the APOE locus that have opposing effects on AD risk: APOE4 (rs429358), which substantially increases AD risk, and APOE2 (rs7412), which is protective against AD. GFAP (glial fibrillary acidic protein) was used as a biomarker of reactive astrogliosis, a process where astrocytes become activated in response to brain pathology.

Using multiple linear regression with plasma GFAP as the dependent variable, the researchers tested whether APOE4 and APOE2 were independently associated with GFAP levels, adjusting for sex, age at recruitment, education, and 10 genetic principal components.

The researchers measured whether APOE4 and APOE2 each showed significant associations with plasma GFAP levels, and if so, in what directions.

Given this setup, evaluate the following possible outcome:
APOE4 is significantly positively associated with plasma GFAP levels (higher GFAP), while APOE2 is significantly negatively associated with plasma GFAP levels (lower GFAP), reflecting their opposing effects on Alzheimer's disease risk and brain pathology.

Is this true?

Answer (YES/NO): NO